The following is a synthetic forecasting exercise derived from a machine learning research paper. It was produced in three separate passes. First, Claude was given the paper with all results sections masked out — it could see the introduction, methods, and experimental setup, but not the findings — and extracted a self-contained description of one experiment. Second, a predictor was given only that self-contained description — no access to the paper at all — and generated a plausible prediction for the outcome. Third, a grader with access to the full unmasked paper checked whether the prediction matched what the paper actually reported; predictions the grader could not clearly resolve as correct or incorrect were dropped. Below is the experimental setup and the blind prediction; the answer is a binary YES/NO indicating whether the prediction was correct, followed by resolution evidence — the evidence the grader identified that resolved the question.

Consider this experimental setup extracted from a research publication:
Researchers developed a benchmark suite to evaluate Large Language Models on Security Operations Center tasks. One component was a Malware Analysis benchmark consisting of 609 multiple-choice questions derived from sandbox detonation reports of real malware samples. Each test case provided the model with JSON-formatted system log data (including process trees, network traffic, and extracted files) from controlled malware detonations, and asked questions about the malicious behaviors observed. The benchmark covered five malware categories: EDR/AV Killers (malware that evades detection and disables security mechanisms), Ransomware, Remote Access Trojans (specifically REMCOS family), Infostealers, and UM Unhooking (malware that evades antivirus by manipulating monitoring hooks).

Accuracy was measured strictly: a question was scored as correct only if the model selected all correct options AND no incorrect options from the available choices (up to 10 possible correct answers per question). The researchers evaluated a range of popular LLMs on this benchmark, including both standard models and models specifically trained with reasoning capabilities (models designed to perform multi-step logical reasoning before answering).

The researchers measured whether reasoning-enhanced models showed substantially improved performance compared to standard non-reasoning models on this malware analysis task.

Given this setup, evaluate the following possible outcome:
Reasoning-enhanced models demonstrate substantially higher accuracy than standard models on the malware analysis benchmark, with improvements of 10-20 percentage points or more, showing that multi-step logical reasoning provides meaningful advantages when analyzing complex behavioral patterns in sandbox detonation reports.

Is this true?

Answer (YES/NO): NO